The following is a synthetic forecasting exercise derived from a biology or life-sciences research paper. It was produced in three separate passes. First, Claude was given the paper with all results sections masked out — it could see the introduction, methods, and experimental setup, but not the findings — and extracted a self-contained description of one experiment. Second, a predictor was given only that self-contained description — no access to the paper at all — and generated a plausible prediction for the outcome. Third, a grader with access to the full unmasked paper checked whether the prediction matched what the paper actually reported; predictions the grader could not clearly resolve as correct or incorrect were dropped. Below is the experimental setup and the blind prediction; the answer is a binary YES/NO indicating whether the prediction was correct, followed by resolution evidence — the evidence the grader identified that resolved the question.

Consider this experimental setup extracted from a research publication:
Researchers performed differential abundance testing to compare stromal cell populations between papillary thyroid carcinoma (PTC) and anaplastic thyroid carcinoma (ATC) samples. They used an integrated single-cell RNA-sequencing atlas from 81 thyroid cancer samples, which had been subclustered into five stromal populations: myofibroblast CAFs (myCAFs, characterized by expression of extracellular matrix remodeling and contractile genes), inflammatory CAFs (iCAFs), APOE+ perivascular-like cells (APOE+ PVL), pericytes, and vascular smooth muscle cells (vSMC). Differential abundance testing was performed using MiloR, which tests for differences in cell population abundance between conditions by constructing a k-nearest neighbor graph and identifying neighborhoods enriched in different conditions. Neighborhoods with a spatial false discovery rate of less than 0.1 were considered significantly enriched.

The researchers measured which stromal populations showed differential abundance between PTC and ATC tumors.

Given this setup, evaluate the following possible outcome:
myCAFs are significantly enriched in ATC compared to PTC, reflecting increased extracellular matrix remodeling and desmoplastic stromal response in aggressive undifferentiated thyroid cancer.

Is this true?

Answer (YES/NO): YES